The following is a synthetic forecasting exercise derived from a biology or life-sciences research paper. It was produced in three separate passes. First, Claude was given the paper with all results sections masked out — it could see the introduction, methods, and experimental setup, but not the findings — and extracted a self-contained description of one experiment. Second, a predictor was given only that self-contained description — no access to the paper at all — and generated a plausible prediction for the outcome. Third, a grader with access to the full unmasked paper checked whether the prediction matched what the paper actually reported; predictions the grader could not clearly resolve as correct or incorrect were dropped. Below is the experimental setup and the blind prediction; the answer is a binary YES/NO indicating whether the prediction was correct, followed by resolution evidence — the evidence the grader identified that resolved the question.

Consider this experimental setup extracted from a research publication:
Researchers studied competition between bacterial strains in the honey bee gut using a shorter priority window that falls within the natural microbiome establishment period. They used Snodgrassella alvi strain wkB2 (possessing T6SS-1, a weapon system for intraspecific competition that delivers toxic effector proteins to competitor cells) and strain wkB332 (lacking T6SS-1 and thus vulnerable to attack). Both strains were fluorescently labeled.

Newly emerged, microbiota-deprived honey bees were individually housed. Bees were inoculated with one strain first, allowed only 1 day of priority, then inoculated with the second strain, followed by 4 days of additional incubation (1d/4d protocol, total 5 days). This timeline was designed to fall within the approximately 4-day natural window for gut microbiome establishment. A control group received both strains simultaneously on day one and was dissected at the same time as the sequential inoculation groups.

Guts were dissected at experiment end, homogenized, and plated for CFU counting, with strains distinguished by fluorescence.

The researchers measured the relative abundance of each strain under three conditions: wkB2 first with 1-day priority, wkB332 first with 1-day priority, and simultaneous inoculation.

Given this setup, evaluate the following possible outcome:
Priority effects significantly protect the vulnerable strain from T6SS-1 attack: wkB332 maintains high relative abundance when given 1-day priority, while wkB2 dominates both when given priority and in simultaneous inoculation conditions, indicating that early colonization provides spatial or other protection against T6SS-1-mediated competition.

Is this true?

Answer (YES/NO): NO